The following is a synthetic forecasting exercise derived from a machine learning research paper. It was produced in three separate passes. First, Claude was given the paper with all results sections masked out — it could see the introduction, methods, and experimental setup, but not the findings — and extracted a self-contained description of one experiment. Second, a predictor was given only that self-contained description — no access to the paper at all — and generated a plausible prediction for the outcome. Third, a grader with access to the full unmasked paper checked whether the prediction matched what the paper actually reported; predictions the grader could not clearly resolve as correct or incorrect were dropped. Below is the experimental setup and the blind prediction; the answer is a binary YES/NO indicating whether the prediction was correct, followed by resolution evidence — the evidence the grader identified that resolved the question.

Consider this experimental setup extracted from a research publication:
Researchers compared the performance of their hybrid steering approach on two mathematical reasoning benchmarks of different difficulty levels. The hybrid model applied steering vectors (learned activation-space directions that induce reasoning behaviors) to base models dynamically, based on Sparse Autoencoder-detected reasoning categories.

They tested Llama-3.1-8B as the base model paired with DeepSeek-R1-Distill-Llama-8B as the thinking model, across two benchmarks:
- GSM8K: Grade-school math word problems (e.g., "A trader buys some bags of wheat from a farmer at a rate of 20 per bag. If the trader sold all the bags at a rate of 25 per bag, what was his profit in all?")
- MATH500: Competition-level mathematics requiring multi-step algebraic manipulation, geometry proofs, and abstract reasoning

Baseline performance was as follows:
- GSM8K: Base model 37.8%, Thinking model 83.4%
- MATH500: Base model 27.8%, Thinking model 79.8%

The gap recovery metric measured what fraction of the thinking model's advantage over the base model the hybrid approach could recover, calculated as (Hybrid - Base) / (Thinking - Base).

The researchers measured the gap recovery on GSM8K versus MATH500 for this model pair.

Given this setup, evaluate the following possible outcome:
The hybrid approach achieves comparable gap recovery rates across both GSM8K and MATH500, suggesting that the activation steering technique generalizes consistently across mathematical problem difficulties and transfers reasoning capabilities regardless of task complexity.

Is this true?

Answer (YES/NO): NO